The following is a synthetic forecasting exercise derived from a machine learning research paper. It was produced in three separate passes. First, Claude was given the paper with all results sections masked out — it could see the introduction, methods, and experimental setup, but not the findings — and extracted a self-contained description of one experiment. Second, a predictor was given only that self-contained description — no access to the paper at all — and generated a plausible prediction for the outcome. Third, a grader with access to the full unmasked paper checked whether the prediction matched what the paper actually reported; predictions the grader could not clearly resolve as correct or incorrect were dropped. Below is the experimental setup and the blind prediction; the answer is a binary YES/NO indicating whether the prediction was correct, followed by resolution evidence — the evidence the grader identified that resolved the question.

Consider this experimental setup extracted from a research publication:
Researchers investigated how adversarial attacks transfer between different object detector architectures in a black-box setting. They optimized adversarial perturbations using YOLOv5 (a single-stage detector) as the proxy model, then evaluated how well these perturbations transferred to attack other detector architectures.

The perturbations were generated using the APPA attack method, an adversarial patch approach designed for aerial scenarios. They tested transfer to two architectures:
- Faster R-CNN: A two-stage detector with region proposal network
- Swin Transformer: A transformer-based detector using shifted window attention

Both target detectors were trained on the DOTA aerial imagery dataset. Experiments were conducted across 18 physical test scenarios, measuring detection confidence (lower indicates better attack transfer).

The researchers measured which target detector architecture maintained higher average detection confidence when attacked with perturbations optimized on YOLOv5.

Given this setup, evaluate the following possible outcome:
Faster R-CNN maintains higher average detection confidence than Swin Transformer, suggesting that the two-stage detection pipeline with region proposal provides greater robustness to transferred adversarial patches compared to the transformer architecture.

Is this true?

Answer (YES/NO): NO